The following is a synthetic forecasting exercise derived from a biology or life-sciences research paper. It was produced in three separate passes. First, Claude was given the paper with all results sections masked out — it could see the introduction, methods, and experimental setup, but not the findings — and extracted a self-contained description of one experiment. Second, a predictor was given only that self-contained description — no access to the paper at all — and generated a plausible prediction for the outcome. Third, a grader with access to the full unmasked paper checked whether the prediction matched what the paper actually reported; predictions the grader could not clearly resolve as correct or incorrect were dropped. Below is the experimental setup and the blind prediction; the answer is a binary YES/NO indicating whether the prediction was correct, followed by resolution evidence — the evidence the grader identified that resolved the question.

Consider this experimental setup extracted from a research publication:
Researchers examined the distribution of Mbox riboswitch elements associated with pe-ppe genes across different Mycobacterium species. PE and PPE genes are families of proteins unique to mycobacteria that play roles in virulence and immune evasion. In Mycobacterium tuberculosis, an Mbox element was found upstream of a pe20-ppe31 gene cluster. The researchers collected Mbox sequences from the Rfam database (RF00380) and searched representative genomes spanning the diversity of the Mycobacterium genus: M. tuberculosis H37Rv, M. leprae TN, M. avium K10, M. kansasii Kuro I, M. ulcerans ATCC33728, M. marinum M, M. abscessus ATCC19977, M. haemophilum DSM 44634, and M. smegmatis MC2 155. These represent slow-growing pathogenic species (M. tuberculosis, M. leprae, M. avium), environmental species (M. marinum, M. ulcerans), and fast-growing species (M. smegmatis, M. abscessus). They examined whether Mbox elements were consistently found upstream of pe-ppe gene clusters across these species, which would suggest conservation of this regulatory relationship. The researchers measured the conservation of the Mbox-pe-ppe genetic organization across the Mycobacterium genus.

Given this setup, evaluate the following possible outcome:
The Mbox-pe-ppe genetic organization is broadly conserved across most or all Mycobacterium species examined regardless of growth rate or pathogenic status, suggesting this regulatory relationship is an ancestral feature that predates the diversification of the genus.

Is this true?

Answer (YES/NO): NO